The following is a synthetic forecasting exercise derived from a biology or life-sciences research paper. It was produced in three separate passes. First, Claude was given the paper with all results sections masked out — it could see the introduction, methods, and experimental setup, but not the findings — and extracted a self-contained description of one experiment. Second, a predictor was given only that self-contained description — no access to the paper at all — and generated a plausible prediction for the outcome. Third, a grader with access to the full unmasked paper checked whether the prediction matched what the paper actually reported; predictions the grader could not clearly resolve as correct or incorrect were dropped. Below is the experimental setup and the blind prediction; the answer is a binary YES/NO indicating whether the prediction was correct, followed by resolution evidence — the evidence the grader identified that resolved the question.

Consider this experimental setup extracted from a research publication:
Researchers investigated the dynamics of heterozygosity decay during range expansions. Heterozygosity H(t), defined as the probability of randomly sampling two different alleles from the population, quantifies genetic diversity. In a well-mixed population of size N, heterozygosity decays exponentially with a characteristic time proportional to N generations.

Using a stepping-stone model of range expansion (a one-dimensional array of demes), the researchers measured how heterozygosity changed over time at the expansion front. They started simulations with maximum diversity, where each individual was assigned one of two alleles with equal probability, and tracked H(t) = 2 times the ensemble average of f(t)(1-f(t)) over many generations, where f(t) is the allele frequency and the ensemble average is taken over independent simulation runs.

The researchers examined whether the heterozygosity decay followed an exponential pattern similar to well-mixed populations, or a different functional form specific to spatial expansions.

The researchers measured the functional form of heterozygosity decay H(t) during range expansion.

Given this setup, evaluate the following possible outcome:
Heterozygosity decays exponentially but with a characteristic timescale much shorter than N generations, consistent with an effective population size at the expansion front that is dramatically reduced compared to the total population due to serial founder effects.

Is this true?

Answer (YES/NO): YES